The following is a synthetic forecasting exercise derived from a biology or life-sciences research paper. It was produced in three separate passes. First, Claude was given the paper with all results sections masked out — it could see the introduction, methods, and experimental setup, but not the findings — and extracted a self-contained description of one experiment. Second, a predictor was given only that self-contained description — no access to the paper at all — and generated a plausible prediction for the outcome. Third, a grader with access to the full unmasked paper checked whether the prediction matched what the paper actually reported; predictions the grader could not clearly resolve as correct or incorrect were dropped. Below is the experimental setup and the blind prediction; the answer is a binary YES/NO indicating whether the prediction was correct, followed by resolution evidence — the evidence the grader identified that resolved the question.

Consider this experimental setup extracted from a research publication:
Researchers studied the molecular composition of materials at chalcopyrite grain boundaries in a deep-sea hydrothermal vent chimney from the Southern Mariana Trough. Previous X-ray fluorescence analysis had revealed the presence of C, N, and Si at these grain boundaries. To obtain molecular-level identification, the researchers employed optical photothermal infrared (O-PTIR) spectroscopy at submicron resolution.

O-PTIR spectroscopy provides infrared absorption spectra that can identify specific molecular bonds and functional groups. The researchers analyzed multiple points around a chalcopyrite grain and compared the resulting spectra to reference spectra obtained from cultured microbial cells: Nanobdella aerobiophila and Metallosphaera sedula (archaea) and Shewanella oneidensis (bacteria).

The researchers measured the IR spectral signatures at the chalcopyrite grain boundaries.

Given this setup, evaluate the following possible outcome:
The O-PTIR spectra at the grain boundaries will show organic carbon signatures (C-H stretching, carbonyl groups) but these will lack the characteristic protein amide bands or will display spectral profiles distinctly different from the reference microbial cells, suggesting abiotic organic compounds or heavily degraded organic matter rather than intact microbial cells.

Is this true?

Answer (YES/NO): NO